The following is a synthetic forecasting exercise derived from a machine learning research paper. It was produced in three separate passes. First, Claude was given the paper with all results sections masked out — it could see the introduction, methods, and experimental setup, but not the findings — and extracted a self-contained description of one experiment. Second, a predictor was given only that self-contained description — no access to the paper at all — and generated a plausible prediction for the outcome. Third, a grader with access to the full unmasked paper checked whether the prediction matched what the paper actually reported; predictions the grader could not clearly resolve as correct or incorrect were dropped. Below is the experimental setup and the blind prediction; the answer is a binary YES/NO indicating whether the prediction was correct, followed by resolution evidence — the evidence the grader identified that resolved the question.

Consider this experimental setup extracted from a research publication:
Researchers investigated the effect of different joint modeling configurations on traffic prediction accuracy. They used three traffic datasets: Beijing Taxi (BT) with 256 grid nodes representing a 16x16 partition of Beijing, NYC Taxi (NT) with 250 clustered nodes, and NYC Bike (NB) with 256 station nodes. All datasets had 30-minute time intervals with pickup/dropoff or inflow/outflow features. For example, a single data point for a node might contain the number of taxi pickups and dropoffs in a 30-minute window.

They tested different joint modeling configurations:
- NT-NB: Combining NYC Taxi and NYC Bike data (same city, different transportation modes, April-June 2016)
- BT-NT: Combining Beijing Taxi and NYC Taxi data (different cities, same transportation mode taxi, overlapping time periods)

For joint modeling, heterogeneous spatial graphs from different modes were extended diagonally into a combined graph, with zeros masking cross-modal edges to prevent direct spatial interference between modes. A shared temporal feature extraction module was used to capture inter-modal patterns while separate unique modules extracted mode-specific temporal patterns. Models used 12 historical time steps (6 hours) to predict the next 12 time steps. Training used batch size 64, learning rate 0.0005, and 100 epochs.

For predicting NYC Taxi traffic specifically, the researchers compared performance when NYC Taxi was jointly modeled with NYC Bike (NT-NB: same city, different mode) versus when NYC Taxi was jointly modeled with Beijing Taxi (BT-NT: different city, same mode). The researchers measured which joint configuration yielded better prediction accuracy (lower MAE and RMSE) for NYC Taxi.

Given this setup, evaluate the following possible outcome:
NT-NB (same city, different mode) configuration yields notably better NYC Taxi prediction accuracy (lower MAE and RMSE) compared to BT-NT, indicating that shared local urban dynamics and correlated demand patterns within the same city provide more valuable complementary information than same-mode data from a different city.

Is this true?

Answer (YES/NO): YES